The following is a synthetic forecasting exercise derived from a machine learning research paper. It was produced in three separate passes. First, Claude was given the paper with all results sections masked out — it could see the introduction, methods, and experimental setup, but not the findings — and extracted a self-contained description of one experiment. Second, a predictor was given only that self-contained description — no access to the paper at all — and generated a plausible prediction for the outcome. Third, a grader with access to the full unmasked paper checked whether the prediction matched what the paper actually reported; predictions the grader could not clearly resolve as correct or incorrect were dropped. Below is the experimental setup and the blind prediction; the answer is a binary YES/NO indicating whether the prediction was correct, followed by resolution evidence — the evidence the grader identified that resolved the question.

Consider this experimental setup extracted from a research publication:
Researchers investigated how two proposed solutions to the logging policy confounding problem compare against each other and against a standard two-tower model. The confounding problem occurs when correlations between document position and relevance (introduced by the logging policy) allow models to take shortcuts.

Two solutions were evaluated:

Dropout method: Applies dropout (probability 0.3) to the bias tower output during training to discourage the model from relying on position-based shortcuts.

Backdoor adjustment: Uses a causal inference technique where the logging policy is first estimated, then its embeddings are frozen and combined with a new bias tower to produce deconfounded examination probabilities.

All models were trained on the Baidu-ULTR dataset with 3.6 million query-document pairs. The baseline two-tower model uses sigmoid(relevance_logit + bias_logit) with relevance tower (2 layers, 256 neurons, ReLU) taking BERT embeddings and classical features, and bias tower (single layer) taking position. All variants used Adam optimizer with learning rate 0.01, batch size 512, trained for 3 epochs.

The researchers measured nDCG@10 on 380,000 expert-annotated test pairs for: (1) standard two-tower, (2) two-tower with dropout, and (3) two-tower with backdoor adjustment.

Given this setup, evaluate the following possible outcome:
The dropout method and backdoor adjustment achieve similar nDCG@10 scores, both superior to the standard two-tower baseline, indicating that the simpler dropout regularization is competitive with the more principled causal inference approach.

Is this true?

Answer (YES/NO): NO